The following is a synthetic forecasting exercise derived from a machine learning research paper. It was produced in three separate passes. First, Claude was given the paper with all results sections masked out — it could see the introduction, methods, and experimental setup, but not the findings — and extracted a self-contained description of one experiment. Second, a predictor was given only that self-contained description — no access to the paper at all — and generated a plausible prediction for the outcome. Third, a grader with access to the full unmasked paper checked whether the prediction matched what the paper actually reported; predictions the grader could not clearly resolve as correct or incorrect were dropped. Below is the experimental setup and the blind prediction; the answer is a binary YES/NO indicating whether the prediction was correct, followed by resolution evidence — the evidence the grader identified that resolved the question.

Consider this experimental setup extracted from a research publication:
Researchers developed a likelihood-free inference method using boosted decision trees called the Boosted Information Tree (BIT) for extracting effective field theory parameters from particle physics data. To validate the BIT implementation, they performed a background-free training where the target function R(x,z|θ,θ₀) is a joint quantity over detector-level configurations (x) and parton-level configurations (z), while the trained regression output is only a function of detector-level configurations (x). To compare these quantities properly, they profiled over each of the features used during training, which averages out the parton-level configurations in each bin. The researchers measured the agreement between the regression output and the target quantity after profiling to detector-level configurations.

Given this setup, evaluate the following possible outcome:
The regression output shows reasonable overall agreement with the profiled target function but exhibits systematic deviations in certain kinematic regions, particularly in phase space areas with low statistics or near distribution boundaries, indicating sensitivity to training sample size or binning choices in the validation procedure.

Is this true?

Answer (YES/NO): NO